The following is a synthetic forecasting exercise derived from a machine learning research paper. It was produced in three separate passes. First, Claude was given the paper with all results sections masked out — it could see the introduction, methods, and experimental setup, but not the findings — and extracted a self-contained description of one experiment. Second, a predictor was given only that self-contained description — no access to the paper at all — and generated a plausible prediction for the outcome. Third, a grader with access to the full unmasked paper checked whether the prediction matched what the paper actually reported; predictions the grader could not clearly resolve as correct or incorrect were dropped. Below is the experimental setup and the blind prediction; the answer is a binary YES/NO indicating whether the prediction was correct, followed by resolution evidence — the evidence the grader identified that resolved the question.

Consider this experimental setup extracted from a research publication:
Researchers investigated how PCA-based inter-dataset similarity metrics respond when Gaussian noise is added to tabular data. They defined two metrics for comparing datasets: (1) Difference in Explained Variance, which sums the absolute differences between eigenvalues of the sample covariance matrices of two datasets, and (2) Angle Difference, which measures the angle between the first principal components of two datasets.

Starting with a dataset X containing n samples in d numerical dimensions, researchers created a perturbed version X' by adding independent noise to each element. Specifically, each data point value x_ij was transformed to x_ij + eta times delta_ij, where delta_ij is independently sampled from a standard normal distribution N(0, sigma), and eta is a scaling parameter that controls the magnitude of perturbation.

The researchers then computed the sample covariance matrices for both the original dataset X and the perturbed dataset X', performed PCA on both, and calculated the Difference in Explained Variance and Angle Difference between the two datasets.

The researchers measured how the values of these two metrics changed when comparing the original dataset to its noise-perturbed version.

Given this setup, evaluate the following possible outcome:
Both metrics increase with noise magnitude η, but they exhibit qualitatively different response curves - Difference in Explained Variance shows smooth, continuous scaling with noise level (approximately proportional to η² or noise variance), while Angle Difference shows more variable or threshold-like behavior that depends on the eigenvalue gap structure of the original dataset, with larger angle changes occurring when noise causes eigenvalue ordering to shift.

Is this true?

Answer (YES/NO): NO